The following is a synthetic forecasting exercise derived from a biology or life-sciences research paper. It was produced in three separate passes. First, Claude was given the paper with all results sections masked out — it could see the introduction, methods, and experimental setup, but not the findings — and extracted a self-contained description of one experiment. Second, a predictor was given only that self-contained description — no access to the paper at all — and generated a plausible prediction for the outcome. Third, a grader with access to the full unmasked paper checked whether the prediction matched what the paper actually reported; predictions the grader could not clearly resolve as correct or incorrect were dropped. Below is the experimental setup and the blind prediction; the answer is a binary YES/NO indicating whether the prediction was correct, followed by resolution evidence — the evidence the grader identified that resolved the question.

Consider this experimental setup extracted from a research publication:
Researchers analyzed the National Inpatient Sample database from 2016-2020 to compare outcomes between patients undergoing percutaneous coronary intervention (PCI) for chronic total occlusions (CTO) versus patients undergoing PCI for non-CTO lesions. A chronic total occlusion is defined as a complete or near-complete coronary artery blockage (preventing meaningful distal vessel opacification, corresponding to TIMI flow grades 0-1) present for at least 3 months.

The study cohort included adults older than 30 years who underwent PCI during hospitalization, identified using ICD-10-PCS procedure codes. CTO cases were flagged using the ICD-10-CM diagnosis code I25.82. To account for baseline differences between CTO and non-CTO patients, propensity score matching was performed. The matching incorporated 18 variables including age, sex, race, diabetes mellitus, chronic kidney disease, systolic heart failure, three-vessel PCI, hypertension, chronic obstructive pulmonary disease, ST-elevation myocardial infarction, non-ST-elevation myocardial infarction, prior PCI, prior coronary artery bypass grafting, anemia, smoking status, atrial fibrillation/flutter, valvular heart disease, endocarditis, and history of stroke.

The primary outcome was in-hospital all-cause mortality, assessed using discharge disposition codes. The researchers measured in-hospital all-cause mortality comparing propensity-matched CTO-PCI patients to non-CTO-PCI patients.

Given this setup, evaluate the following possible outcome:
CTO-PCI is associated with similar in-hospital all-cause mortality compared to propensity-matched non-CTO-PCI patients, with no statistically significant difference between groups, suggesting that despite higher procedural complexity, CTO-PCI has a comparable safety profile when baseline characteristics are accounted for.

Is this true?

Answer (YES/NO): NO